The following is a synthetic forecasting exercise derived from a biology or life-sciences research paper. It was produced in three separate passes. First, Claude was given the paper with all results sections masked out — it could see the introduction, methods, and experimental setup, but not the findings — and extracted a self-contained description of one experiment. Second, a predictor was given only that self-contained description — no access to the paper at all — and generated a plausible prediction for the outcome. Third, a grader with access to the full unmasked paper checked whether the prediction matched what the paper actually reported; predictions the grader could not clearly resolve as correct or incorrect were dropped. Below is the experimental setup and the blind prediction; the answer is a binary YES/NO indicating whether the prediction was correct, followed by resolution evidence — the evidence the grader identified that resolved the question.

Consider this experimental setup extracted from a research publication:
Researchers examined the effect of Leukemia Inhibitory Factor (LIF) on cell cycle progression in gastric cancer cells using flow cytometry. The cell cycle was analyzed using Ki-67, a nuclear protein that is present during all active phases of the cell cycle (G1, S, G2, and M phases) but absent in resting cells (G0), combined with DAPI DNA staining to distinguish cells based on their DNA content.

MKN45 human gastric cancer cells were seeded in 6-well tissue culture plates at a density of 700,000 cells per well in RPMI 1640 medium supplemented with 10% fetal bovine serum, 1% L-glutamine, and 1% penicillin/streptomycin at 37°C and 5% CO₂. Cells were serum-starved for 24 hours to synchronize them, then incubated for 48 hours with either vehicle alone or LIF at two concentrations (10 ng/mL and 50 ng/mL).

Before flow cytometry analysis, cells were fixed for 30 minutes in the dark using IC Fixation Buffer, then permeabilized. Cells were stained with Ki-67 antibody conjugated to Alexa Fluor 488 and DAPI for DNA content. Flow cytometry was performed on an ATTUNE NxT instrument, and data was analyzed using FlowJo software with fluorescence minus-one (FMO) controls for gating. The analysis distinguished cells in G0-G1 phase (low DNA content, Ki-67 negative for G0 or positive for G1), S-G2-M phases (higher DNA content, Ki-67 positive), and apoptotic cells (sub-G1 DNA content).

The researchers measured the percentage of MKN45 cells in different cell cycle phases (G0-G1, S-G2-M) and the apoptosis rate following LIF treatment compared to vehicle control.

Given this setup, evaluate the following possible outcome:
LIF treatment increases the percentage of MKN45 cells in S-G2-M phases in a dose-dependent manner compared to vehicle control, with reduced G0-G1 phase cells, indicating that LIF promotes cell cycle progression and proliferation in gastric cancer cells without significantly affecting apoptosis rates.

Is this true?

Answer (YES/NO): NO